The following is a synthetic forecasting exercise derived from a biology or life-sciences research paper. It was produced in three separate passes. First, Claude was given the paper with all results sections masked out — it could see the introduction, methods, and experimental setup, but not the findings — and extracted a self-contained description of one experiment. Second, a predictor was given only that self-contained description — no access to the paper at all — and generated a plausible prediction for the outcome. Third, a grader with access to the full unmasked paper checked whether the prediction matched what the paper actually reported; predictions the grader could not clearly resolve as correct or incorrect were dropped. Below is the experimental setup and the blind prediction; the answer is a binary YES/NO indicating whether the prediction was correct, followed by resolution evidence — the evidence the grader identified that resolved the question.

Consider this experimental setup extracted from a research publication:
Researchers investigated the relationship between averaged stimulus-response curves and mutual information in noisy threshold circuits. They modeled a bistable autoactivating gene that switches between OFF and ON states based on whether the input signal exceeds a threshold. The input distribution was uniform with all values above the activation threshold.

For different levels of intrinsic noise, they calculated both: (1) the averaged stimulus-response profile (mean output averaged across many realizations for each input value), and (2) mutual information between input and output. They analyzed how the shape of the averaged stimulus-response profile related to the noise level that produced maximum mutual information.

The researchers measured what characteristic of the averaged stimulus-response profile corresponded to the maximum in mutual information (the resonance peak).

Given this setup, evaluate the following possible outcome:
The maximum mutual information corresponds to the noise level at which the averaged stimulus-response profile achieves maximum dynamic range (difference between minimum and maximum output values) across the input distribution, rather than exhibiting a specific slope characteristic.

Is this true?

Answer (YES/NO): NO